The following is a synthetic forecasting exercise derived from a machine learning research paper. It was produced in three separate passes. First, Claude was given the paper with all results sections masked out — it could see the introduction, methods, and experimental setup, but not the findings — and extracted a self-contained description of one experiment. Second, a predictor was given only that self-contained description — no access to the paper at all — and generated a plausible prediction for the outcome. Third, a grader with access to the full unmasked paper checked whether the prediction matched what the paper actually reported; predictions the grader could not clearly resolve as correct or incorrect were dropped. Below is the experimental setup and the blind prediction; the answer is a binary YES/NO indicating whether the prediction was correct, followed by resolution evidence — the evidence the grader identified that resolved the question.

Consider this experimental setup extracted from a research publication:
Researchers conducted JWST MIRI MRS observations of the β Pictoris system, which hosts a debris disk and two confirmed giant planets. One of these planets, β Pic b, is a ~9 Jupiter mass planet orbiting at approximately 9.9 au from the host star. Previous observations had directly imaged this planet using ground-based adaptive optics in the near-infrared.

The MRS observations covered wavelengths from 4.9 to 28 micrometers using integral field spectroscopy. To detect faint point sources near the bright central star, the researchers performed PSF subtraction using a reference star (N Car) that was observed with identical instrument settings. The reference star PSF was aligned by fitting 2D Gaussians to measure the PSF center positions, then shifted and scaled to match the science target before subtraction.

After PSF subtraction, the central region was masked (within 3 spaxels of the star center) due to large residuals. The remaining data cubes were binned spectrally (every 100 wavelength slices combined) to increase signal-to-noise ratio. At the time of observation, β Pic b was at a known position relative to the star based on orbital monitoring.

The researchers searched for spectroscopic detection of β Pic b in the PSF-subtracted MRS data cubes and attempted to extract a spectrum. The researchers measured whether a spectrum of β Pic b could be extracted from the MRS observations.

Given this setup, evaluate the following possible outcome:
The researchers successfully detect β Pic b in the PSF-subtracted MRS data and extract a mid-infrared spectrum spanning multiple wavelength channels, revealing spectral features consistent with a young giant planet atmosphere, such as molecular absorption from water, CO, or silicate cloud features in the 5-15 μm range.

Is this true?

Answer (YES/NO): NO